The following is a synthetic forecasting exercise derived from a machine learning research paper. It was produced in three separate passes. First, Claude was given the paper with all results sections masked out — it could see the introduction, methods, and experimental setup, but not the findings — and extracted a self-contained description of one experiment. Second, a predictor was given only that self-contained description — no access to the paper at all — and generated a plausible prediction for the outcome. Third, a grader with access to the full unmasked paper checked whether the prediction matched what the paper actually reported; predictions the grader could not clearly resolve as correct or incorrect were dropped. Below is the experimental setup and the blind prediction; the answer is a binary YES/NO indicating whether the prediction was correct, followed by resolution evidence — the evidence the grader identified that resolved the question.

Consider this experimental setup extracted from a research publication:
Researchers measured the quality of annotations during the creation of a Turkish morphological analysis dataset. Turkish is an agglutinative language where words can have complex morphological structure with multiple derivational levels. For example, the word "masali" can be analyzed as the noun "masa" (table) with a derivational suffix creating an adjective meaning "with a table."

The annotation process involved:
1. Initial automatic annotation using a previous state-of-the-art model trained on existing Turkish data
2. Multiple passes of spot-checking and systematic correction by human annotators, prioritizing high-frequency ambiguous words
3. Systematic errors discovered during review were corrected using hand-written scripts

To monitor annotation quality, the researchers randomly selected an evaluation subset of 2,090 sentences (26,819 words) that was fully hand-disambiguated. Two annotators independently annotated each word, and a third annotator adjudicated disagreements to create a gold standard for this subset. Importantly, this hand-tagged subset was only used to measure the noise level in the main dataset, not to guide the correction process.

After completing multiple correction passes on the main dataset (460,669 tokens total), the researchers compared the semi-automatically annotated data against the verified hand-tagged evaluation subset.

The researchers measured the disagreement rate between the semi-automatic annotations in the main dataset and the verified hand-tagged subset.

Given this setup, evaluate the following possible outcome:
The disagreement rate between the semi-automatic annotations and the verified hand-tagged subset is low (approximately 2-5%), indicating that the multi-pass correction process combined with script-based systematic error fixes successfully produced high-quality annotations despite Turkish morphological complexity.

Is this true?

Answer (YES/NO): YES